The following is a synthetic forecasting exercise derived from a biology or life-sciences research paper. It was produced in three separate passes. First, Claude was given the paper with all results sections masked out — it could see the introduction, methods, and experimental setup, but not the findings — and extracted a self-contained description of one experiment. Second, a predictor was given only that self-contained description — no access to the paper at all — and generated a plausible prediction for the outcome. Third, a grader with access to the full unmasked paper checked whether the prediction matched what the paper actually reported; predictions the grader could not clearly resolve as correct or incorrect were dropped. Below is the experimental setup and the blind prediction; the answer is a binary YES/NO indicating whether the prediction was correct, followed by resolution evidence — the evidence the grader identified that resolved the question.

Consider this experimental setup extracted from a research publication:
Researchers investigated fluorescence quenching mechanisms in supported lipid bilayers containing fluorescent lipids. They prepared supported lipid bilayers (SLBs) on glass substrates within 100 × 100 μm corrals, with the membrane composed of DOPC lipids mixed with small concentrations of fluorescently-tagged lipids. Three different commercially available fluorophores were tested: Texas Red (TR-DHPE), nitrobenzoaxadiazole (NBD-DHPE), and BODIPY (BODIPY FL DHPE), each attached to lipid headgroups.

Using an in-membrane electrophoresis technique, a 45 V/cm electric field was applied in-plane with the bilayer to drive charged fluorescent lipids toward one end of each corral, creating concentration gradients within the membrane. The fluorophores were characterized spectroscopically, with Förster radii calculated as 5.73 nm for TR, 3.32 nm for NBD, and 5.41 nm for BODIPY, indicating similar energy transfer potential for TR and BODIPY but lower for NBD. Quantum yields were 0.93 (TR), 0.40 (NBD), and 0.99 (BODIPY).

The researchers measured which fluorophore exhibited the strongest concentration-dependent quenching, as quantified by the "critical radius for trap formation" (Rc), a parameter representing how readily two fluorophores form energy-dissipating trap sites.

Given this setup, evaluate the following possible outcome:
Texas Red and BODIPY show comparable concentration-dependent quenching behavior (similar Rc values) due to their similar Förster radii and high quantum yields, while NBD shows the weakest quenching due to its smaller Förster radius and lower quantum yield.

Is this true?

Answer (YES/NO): NO